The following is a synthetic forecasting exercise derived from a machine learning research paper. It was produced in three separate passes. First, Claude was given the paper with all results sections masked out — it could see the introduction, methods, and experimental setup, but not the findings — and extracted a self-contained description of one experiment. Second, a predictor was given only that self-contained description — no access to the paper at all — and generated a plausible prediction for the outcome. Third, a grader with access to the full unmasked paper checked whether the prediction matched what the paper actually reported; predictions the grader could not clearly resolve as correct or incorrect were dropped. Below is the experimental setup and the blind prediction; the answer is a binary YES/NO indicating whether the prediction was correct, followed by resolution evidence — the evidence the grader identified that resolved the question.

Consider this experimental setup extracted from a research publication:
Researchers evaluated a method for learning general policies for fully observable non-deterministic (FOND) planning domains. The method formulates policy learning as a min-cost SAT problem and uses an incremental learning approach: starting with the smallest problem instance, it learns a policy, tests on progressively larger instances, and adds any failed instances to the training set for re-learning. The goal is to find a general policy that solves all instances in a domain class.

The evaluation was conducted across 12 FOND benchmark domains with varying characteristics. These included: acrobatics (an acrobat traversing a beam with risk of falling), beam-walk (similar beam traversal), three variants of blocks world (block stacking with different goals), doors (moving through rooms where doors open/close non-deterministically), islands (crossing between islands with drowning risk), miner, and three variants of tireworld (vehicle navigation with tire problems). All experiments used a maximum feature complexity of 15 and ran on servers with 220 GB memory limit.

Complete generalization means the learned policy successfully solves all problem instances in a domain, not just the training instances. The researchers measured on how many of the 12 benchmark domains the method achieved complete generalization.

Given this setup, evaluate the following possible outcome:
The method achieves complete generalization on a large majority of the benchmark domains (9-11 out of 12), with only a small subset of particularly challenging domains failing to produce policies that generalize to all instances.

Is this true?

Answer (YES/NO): NO